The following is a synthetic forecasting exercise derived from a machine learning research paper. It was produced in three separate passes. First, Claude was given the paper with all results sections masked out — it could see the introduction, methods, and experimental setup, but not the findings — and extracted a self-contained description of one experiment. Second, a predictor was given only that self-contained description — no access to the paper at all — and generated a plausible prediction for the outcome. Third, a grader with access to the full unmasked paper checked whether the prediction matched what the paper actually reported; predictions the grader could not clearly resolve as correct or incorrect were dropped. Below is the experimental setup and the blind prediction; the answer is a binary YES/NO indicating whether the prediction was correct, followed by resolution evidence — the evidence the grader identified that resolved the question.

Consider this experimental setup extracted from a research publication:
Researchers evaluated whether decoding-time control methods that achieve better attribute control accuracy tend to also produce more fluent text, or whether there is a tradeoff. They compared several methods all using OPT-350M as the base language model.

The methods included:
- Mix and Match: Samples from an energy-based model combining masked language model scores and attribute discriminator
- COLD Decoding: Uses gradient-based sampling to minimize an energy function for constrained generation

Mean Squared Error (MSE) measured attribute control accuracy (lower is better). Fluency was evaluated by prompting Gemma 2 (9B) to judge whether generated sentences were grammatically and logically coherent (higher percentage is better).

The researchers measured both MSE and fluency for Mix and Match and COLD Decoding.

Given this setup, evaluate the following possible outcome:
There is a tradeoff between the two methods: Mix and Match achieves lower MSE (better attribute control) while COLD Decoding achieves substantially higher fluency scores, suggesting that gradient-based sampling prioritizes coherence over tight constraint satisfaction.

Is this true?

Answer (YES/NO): NO